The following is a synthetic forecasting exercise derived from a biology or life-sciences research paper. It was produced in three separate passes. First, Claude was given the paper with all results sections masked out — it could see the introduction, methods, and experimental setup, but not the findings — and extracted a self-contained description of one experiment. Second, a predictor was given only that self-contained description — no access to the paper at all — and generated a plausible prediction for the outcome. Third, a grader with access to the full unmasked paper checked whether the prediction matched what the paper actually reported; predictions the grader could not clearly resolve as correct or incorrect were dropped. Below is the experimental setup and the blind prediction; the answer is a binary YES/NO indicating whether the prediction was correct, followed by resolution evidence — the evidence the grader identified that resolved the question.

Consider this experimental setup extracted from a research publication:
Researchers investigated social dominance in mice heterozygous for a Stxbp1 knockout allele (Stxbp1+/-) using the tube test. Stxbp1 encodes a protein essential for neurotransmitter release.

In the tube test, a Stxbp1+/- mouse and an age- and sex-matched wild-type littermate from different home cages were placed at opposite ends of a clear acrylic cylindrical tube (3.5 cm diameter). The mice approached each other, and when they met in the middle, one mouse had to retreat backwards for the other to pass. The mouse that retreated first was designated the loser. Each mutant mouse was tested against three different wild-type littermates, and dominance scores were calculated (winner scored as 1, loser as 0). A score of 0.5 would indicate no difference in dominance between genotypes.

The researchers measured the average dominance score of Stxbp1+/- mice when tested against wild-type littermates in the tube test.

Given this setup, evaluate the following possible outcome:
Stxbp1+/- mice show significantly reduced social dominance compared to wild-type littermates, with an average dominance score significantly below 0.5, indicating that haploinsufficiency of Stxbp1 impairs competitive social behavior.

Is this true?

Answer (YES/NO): NO